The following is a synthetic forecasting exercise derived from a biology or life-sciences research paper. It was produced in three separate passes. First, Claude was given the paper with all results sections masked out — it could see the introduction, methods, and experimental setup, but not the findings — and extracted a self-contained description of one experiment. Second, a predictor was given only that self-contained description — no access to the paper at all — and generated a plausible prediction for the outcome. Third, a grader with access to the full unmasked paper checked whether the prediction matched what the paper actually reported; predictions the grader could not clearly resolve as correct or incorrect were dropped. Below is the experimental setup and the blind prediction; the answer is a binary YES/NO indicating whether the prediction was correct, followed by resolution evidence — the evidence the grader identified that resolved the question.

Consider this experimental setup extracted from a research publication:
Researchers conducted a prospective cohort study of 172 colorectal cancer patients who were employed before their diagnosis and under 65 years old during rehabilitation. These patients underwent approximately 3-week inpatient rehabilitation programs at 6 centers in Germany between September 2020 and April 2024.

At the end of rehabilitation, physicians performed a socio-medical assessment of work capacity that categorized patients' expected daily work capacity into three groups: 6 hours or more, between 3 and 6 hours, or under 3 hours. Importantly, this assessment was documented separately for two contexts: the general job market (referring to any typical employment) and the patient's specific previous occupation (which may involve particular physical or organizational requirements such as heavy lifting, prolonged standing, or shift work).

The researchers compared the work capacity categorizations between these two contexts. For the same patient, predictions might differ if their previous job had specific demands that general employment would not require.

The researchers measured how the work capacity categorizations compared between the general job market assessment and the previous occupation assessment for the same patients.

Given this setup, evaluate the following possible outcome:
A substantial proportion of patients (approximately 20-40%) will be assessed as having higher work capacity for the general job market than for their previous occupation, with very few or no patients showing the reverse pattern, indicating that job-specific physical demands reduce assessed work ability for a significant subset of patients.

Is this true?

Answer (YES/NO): NO